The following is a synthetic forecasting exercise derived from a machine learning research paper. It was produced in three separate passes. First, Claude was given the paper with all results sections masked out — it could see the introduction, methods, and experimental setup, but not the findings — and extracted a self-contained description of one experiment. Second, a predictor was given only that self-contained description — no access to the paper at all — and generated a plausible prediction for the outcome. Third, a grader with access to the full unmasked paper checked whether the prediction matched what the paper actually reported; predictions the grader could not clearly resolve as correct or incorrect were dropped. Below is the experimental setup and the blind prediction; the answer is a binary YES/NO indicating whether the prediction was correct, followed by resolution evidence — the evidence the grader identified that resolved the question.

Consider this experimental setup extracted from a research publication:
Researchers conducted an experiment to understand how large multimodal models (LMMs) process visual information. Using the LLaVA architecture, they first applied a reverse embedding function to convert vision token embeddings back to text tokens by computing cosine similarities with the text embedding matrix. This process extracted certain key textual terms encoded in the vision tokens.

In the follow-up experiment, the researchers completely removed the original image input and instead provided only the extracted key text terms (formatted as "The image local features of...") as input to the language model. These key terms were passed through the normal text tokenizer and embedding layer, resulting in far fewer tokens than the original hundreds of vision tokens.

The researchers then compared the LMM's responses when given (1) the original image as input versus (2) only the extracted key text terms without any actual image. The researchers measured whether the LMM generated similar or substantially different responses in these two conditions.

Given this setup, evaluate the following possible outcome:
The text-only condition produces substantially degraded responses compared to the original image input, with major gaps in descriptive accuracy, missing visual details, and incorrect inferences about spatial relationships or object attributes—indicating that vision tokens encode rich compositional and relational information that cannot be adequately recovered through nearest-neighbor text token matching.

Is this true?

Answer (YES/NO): NO